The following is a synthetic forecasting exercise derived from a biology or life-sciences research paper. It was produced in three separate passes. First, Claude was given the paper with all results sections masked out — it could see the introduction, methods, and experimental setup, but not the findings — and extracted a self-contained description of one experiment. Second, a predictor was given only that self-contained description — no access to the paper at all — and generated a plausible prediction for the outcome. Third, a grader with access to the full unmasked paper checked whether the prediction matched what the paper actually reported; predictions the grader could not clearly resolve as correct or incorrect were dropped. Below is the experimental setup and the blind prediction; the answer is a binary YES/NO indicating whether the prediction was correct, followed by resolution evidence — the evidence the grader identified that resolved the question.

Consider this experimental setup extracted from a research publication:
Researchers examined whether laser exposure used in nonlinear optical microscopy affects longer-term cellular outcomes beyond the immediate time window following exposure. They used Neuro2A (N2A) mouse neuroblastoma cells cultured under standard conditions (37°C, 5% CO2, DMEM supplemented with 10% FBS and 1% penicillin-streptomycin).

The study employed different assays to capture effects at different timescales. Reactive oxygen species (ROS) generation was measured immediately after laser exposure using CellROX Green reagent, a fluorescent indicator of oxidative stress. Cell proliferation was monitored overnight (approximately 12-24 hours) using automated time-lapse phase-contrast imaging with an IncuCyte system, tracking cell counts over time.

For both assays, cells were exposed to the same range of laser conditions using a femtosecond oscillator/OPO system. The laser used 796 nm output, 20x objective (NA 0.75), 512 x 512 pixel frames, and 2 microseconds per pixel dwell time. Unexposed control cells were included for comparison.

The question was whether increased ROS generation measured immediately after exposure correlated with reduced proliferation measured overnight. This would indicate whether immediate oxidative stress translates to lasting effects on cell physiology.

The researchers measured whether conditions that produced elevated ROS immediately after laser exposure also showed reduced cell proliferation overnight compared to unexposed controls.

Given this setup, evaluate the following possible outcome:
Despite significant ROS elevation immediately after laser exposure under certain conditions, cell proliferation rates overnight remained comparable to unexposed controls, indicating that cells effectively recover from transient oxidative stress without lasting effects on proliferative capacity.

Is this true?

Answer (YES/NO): NO